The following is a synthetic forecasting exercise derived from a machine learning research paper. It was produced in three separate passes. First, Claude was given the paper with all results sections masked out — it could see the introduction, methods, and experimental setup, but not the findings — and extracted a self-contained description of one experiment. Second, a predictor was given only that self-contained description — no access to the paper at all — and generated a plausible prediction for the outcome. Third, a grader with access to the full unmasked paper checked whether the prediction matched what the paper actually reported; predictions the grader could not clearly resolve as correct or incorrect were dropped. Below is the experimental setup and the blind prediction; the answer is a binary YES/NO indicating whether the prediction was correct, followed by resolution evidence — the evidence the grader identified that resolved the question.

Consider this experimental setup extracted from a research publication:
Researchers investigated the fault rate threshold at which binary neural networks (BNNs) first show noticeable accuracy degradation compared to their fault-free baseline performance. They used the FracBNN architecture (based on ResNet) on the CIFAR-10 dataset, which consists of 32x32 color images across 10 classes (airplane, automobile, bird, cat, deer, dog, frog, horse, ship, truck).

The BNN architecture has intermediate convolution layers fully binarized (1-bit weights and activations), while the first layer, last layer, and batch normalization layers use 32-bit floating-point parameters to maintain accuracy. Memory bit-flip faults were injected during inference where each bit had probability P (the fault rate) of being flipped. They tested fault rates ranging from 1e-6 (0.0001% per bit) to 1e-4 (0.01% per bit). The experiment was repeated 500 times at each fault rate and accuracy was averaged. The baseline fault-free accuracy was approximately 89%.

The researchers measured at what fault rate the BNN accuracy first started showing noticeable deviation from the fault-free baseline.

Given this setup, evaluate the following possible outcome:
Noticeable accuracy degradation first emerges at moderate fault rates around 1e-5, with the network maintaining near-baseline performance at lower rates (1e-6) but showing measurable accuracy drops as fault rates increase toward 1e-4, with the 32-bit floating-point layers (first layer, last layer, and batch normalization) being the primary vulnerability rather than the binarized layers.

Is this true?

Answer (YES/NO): YES